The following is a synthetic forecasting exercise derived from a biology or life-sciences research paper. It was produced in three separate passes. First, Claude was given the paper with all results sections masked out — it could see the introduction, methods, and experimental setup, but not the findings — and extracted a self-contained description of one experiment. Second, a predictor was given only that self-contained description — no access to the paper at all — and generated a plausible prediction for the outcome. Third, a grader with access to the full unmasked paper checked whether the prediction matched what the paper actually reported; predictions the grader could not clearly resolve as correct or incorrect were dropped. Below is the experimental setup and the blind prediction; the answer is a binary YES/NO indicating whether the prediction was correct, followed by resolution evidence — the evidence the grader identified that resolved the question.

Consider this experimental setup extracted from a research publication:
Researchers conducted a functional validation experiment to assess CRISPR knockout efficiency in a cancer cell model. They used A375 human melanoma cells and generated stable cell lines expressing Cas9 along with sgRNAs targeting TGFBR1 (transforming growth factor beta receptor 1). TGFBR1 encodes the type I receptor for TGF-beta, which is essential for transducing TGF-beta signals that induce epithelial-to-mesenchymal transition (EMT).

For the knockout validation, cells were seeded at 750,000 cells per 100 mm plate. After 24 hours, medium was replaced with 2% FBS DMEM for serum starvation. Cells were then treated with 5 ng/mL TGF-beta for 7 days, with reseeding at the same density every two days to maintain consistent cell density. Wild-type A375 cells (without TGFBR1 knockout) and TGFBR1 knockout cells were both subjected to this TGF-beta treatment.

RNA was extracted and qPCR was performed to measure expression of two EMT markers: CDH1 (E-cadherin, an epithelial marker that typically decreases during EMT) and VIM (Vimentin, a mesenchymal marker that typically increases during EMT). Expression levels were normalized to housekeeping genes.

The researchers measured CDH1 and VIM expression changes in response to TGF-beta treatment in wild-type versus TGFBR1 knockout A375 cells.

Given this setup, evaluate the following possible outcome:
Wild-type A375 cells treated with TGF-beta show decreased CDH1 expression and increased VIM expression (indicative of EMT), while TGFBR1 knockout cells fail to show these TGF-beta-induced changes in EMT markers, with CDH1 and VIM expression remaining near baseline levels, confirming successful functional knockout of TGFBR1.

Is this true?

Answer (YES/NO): YES